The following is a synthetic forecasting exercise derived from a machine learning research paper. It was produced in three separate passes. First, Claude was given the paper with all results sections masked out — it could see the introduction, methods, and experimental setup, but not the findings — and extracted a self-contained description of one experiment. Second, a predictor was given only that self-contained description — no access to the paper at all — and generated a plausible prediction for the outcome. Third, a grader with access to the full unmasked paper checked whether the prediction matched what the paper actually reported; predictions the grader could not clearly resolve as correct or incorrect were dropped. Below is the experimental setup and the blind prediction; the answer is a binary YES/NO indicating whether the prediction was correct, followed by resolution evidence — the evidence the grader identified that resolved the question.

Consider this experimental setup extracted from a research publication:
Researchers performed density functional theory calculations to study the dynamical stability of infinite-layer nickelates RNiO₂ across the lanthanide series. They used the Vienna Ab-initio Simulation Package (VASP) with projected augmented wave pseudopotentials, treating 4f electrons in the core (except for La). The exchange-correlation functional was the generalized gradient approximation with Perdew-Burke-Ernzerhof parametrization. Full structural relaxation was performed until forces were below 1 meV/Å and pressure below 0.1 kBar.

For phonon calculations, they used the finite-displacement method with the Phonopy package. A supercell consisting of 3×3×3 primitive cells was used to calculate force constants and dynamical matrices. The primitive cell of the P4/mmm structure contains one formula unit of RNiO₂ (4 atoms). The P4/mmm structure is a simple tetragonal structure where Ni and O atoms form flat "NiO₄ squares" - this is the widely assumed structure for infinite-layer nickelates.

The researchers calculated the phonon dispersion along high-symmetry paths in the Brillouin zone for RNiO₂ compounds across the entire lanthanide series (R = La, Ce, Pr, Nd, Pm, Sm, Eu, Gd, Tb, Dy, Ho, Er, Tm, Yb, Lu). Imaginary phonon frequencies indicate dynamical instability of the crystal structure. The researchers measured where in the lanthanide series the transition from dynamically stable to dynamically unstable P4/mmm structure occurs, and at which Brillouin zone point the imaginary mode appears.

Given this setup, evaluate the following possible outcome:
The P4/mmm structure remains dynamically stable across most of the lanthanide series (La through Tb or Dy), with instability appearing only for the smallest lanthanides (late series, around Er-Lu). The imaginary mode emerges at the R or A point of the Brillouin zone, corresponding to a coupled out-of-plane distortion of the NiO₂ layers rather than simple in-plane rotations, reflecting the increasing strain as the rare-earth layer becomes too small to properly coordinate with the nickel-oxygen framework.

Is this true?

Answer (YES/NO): NO